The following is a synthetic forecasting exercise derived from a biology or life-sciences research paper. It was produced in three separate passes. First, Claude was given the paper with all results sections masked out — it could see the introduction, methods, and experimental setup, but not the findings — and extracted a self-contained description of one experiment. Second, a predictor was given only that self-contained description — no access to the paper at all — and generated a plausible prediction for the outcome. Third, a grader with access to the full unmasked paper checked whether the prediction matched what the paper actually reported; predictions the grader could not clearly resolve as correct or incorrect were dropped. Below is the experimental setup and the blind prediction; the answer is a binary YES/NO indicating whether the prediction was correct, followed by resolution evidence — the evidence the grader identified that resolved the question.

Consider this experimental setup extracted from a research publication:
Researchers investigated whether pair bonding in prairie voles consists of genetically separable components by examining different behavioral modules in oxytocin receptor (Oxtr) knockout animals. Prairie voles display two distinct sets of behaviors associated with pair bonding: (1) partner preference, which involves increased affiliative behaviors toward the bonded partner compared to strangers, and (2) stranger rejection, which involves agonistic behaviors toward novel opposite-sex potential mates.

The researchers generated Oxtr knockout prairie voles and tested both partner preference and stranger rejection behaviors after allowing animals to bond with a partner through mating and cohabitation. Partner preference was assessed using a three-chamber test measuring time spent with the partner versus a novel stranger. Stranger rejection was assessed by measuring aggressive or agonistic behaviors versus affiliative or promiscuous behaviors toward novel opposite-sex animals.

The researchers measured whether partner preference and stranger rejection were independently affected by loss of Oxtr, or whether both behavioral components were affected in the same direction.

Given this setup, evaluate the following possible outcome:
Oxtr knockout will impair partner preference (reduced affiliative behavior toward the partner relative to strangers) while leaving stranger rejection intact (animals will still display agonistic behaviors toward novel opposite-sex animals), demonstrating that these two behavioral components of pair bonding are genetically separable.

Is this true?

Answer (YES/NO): NO